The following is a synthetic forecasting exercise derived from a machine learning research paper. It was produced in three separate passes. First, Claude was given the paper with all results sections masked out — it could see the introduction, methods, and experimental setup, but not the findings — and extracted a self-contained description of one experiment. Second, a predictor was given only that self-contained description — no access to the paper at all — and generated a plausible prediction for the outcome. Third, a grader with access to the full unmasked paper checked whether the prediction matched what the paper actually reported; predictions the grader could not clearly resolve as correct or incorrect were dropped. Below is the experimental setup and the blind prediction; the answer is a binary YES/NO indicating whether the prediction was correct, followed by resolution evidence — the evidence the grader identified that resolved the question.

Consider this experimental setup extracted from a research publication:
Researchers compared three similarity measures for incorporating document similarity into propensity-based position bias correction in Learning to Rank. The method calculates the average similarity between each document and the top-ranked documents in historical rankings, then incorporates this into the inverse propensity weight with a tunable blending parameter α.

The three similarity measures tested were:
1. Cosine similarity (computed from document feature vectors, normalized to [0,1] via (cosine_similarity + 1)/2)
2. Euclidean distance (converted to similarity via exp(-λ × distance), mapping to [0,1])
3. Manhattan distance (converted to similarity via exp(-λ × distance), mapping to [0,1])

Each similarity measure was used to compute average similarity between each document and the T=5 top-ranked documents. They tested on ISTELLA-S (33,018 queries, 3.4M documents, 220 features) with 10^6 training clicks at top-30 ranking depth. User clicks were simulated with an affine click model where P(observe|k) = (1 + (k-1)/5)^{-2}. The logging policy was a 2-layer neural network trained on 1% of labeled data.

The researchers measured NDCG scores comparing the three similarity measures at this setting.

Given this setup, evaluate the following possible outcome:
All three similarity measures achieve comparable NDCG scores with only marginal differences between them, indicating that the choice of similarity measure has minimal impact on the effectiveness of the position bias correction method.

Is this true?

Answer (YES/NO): YES